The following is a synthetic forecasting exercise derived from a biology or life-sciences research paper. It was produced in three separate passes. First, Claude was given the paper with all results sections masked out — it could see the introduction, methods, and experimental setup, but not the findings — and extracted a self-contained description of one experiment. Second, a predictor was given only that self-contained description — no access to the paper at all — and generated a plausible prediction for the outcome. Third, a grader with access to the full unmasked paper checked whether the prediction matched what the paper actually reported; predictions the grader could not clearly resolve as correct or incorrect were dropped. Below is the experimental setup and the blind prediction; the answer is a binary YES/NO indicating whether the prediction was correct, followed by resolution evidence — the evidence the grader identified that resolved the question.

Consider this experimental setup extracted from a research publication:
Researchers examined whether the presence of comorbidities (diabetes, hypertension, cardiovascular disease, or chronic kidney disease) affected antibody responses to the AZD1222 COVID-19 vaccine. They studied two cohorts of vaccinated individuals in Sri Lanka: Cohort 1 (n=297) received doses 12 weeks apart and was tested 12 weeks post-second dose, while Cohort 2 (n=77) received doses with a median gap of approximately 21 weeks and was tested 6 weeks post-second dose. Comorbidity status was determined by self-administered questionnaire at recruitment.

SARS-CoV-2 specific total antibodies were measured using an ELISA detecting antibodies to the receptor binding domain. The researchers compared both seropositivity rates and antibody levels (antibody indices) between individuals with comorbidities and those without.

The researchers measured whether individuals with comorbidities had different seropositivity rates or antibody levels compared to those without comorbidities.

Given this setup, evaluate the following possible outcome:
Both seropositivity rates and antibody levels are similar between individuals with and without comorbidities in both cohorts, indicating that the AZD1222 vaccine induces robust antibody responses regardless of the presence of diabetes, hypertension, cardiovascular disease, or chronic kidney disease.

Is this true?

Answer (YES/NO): YES